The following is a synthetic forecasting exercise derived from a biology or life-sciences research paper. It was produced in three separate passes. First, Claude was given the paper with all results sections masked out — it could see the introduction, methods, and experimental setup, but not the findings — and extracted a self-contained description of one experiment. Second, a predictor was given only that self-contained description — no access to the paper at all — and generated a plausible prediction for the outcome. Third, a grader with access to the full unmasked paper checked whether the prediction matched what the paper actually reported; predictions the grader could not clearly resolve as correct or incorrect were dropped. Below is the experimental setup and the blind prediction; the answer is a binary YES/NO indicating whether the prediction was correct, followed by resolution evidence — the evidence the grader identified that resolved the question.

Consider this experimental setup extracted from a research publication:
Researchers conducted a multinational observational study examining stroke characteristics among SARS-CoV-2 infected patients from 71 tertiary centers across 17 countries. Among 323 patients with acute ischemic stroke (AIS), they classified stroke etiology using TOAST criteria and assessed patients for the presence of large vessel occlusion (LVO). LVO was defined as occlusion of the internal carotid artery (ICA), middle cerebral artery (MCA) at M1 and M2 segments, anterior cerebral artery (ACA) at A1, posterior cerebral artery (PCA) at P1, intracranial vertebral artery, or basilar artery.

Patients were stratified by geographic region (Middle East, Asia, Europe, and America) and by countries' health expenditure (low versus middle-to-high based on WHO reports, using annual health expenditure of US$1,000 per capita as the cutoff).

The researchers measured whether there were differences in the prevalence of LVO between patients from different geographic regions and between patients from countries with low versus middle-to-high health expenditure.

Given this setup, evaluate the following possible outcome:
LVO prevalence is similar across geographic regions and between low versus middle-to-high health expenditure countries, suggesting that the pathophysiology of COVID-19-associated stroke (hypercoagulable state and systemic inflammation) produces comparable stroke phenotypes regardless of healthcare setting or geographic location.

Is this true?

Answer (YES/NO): YES